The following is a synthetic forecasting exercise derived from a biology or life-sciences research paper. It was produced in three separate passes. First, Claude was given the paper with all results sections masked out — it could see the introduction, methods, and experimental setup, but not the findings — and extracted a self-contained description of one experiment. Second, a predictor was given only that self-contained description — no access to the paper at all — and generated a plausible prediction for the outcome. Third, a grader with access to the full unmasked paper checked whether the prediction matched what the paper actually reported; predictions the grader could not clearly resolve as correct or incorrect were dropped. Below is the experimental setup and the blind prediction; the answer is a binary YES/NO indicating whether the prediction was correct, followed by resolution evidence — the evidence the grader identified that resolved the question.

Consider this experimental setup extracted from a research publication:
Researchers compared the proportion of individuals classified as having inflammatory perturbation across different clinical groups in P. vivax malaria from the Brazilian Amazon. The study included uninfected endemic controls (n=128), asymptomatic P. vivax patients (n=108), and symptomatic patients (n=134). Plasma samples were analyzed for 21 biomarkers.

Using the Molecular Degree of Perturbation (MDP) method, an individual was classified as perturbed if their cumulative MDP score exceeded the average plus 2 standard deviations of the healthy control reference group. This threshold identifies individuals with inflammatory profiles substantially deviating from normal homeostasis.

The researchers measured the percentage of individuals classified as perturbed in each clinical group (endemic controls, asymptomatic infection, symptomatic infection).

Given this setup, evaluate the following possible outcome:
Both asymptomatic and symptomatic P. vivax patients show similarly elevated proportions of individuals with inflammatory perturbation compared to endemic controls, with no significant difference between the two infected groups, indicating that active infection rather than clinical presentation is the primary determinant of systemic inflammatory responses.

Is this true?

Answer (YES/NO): NO